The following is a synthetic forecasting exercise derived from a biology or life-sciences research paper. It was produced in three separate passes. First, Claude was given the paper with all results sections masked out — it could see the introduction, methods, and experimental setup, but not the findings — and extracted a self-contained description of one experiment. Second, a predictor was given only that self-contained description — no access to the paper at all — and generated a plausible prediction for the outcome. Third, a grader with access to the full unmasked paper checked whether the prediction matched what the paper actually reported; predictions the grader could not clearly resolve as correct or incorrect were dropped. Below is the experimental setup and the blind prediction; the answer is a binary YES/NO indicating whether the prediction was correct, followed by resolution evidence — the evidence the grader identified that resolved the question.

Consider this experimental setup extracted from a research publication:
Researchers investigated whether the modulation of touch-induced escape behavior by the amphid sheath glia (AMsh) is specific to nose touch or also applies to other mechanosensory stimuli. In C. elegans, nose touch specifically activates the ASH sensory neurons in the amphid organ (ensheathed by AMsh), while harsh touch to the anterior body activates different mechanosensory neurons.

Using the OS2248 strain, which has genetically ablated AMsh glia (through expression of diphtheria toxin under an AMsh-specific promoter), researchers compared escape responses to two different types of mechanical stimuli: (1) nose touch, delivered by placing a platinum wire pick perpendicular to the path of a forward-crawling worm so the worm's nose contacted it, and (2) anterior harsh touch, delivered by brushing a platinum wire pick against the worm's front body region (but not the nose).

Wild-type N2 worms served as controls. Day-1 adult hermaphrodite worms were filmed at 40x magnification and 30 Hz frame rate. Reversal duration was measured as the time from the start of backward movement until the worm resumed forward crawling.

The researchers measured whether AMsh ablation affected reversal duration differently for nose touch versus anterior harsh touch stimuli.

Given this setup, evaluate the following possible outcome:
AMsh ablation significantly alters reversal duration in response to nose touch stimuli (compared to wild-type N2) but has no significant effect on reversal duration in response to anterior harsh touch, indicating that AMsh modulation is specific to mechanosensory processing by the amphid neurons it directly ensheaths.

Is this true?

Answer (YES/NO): YES